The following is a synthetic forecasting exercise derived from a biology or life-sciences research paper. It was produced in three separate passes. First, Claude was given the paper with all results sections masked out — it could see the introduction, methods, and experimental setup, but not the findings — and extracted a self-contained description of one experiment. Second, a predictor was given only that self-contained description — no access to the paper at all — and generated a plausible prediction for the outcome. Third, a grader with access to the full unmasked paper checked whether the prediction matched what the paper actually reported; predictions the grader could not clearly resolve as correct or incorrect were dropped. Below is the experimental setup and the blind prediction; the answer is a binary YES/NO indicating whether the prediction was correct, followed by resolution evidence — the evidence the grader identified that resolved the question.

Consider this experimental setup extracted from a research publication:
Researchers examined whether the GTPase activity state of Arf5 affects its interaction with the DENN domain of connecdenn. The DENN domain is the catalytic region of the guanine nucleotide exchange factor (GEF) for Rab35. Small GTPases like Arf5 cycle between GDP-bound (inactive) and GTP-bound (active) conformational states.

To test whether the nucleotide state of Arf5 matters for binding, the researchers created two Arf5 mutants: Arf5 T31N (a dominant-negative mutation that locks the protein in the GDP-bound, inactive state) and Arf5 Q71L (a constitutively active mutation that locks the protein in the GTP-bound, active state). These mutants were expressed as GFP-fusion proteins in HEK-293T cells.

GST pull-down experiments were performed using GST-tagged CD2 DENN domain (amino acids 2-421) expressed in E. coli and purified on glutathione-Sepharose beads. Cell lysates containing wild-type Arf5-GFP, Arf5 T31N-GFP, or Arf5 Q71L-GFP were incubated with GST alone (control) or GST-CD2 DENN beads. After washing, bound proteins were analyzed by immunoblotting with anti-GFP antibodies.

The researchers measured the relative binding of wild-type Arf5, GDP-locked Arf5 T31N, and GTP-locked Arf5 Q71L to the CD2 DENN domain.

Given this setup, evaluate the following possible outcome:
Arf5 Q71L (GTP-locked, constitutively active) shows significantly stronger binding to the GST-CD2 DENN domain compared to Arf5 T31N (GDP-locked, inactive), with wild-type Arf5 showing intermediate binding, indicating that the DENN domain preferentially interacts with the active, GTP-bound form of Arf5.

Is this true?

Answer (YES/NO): NO